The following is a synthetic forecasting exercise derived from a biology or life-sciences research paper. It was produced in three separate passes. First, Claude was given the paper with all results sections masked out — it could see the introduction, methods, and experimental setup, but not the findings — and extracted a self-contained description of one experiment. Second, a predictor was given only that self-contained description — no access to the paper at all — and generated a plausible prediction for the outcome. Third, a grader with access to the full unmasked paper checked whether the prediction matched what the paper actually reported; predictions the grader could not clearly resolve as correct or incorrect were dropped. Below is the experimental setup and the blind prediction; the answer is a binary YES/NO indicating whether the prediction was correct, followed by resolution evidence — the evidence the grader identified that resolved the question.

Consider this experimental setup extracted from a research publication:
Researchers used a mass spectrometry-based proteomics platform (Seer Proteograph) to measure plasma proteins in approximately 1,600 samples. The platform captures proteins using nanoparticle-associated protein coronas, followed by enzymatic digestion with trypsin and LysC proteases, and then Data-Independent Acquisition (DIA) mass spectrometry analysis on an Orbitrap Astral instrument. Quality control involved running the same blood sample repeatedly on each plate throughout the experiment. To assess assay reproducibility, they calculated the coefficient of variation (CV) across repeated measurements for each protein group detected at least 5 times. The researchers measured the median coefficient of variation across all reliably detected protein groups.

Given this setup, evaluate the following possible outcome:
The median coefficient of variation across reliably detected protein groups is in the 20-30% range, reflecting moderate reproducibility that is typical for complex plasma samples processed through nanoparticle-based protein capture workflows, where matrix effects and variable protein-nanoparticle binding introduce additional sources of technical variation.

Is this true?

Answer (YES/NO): YES